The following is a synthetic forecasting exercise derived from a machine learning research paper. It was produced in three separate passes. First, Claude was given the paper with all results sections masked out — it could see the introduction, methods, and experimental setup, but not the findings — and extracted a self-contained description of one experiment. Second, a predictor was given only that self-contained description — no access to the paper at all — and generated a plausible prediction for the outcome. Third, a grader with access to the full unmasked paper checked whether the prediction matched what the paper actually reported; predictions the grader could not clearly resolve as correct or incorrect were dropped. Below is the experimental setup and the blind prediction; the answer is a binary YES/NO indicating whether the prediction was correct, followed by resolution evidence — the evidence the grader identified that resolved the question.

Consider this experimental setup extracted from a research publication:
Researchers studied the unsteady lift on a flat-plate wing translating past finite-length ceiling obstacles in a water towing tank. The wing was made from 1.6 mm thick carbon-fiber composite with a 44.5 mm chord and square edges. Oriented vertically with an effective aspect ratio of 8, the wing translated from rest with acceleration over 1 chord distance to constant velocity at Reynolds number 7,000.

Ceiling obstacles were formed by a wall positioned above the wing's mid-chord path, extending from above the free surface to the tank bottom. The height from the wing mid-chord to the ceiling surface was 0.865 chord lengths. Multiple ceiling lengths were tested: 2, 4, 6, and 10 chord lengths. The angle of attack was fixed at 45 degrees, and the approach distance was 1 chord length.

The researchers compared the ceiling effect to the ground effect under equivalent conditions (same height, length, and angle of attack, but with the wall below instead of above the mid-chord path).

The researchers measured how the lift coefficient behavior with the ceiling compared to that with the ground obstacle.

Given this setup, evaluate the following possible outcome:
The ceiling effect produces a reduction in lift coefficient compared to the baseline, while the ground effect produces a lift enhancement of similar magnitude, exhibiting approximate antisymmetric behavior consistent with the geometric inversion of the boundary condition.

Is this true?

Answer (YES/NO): NO